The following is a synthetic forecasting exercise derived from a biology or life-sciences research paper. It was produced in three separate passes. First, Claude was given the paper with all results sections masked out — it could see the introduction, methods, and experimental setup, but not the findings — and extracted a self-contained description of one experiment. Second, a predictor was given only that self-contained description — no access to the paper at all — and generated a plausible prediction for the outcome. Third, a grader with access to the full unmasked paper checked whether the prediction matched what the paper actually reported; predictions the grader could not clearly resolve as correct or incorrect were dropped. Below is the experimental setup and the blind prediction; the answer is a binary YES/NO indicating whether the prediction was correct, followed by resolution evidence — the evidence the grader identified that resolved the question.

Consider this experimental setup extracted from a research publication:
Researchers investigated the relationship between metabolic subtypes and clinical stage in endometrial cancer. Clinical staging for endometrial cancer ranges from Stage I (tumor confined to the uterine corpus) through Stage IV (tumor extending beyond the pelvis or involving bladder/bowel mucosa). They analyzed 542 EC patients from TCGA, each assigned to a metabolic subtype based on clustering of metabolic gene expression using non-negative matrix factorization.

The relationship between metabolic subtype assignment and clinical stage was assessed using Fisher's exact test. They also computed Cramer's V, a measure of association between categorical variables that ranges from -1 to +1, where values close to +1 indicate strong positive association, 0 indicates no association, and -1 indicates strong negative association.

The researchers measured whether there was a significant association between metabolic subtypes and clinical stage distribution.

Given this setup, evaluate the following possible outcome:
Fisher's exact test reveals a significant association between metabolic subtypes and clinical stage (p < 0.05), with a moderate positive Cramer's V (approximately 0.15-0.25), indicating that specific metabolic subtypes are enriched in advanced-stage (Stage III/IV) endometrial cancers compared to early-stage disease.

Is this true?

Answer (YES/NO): NO